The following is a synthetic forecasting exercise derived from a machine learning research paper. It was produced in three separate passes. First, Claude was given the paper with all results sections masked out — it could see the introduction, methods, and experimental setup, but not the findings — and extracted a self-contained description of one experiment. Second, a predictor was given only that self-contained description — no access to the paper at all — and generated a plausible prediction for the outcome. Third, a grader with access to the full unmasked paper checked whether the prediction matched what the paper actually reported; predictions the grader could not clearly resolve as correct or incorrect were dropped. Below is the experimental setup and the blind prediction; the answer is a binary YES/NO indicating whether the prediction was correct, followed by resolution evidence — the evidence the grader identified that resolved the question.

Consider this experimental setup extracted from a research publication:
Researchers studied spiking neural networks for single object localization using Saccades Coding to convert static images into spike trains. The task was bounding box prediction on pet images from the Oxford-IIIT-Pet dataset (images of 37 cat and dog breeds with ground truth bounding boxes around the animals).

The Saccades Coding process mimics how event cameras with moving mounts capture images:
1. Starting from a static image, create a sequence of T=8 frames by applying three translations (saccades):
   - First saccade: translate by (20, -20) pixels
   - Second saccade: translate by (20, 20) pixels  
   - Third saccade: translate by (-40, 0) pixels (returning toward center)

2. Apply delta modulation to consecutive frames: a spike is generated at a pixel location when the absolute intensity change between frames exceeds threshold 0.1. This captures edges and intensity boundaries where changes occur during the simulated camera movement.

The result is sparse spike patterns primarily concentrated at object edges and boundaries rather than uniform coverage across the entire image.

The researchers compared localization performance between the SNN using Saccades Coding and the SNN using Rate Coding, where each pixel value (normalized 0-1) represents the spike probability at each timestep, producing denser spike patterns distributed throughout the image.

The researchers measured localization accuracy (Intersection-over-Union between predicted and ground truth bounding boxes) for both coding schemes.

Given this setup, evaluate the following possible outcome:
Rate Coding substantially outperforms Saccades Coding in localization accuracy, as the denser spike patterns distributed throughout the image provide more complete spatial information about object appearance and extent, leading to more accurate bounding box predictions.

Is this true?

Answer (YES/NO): NO